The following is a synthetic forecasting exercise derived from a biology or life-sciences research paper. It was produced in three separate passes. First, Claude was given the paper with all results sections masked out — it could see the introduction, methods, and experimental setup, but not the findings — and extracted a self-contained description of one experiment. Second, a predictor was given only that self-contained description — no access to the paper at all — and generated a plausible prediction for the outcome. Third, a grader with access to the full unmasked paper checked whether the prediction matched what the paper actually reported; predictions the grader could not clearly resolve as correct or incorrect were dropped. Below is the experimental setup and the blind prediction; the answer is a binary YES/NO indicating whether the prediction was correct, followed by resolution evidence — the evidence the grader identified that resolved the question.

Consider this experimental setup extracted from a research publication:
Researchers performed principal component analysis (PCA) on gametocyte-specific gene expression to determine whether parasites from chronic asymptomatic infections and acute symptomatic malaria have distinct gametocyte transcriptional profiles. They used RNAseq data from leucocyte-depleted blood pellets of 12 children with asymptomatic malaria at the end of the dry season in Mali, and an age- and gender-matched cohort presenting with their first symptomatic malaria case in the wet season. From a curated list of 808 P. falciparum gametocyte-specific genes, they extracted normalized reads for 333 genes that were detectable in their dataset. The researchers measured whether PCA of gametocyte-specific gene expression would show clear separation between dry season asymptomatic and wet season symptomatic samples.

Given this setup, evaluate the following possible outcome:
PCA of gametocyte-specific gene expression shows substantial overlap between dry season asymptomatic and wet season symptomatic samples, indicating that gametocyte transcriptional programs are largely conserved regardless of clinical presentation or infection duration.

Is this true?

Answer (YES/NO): NO